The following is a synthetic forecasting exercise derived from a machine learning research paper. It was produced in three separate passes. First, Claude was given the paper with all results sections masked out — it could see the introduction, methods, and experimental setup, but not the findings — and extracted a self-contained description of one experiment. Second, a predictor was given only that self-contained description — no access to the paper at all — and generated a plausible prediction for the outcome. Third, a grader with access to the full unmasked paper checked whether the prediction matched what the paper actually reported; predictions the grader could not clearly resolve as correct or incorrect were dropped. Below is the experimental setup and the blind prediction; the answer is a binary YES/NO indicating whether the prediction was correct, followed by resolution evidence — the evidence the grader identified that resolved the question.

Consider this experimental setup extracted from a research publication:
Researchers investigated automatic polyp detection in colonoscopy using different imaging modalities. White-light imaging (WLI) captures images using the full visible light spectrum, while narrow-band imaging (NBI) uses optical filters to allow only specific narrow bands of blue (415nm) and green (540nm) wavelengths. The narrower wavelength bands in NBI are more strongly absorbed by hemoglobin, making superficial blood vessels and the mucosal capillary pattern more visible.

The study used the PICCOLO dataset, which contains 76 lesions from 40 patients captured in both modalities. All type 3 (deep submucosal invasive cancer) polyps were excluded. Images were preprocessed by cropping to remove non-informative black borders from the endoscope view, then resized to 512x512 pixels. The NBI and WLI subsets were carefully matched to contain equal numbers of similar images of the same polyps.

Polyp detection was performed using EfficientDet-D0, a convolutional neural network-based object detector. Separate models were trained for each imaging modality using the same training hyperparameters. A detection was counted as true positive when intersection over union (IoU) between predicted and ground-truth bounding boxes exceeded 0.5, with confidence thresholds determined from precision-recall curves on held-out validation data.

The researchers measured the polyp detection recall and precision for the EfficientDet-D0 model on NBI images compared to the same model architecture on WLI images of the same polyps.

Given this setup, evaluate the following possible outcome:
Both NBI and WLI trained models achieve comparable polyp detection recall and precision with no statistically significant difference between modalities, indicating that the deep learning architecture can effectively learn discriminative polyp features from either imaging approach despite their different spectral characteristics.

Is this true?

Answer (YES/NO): NO